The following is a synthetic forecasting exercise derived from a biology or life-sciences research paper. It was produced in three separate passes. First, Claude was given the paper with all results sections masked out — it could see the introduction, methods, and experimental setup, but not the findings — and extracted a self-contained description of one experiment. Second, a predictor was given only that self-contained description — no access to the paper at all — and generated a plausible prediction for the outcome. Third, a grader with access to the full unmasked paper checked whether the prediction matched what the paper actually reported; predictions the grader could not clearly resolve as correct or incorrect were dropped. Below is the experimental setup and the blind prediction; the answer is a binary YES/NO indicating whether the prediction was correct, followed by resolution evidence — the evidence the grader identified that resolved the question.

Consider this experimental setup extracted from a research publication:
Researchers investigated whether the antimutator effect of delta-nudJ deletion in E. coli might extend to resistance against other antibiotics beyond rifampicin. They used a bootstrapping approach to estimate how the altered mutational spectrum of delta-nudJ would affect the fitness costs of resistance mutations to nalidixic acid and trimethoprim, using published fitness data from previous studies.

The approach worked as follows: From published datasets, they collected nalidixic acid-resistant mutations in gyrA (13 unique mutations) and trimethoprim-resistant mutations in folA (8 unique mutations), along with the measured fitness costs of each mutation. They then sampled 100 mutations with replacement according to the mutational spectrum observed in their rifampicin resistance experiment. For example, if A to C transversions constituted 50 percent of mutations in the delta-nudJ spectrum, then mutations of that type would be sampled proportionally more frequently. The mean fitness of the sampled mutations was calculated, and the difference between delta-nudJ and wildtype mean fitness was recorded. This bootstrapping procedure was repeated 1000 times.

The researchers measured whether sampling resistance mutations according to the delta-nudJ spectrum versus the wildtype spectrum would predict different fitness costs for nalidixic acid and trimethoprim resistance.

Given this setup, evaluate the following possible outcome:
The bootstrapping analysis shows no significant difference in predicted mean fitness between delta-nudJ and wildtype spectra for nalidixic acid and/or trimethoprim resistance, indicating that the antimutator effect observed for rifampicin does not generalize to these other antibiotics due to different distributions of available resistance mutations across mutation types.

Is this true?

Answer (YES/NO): NO